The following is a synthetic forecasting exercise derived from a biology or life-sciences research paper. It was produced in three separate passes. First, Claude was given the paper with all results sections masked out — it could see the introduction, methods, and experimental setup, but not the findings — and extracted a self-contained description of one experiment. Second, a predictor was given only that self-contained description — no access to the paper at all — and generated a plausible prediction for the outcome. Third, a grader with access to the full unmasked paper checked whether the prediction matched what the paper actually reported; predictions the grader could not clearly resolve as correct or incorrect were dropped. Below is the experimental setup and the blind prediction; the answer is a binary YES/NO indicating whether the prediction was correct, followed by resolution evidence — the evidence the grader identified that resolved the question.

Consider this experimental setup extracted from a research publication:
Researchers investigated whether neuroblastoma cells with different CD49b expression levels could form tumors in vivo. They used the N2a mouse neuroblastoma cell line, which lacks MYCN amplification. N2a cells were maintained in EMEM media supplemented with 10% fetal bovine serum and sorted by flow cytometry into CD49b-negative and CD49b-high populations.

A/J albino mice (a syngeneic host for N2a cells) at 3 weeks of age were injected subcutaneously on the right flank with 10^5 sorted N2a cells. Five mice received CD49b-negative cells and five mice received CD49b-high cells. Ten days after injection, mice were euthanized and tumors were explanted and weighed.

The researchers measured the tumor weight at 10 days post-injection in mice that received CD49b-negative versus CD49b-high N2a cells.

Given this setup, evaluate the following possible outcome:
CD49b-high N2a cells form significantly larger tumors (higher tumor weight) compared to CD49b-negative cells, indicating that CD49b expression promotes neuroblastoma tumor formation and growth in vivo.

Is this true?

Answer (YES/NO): NO